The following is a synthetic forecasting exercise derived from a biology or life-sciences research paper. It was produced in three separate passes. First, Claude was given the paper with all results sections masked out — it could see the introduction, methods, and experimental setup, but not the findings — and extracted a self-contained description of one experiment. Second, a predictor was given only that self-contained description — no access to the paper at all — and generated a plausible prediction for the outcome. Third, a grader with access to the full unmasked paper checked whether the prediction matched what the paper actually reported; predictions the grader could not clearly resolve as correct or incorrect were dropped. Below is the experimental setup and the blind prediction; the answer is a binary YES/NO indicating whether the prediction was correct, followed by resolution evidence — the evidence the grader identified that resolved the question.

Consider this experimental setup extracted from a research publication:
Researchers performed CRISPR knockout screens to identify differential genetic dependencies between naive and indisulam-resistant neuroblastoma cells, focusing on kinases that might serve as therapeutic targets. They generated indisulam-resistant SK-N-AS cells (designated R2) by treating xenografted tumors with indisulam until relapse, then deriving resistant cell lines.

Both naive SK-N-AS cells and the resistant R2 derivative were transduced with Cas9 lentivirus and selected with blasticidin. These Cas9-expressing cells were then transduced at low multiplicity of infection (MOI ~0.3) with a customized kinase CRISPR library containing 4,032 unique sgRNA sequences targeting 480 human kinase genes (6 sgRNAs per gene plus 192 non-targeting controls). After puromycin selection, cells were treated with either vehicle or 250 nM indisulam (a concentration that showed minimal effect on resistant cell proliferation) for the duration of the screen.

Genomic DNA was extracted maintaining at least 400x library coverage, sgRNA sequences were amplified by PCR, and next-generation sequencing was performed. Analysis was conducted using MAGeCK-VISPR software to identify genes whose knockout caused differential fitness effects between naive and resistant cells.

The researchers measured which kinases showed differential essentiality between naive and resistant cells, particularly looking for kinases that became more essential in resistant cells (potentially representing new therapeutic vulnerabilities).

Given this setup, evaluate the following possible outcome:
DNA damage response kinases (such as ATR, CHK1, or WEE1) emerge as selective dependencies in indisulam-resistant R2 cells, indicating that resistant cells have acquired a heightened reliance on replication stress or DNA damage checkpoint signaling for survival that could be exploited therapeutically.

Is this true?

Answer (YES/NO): NO